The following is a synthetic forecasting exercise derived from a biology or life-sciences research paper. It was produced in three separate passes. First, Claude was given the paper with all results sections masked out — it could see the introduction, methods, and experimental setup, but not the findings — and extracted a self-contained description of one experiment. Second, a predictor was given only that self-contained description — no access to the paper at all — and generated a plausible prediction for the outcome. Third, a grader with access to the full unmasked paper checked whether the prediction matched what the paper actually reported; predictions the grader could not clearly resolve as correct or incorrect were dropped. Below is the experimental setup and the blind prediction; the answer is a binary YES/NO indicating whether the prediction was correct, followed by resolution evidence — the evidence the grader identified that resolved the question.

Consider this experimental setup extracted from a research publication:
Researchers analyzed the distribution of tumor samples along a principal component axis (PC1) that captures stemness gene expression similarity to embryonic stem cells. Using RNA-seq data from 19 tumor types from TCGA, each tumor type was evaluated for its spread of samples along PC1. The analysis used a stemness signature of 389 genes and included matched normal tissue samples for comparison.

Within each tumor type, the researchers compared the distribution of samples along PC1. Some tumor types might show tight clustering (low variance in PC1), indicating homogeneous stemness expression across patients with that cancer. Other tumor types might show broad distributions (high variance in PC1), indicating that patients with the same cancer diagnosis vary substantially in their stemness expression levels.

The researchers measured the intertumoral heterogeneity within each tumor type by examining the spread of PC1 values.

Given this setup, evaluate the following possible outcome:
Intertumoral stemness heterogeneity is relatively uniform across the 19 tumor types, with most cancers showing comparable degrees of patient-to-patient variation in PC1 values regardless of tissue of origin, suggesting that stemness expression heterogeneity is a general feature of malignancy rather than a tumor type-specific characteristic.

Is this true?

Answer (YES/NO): NO